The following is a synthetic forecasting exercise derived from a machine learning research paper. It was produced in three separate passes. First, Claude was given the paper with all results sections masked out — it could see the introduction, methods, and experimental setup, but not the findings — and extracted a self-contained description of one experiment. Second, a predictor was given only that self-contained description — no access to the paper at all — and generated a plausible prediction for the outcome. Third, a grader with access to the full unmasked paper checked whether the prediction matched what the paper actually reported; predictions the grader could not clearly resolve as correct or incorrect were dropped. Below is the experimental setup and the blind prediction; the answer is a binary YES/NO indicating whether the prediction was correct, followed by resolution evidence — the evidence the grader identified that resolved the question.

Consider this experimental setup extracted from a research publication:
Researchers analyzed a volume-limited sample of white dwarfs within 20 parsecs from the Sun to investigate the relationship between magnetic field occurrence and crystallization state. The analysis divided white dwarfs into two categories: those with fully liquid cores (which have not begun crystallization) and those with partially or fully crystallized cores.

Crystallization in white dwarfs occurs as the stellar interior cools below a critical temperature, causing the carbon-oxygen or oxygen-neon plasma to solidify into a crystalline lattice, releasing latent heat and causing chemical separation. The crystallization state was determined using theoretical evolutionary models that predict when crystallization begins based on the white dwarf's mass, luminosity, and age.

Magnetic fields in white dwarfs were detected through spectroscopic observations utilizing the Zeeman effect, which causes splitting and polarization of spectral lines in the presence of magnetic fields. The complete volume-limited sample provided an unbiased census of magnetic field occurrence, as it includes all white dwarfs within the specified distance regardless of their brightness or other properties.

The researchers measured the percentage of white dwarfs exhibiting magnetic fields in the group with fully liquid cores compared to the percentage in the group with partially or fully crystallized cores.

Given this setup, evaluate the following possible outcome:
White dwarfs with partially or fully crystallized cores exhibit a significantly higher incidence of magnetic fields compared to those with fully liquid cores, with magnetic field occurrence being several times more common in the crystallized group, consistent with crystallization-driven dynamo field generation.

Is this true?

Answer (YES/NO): YES